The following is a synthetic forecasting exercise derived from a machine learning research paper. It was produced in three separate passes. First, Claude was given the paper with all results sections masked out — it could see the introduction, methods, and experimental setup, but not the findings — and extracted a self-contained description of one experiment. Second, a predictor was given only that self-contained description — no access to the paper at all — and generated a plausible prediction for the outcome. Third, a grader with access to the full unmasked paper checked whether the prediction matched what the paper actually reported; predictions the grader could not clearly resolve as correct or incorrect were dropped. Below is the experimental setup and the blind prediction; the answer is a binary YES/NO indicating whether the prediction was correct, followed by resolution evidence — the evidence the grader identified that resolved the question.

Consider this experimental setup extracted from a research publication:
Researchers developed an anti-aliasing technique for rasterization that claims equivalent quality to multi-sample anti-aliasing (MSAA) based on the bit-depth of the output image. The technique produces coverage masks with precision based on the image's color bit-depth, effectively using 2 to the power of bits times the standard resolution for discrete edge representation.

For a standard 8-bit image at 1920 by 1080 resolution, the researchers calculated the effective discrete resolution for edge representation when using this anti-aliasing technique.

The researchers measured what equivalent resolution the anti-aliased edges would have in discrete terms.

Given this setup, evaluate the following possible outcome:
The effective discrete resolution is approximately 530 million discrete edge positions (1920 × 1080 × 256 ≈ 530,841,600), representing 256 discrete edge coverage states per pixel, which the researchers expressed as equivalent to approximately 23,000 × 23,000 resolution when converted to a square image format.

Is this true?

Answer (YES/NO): NO